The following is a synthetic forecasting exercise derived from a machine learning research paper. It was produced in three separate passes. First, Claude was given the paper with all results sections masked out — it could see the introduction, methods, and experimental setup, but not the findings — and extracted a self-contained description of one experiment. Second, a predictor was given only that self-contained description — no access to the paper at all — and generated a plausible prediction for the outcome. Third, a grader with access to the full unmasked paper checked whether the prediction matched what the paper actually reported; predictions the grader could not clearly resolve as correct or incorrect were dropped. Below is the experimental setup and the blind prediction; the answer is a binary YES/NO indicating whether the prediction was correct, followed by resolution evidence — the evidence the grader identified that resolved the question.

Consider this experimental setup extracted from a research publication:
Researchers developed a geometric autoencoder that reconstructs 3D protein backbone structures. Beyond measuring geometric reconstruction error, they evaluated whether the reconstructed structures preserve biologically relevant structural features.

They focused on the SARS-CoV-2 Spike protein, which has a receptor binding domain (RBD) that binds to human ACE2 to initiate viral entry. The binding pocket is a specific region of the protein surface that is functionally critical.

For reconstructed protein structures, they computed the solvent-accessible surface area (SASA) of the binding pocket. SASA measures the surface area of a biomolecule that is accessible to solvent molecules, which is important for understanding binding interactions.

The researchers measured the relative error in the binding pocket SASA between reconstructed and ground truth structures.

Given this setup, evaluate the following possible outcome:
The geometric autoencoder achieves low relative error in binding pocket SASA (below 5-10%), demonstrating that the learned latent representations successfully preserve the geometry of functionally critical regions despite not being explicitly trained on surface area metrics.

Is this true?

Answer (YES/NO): NO